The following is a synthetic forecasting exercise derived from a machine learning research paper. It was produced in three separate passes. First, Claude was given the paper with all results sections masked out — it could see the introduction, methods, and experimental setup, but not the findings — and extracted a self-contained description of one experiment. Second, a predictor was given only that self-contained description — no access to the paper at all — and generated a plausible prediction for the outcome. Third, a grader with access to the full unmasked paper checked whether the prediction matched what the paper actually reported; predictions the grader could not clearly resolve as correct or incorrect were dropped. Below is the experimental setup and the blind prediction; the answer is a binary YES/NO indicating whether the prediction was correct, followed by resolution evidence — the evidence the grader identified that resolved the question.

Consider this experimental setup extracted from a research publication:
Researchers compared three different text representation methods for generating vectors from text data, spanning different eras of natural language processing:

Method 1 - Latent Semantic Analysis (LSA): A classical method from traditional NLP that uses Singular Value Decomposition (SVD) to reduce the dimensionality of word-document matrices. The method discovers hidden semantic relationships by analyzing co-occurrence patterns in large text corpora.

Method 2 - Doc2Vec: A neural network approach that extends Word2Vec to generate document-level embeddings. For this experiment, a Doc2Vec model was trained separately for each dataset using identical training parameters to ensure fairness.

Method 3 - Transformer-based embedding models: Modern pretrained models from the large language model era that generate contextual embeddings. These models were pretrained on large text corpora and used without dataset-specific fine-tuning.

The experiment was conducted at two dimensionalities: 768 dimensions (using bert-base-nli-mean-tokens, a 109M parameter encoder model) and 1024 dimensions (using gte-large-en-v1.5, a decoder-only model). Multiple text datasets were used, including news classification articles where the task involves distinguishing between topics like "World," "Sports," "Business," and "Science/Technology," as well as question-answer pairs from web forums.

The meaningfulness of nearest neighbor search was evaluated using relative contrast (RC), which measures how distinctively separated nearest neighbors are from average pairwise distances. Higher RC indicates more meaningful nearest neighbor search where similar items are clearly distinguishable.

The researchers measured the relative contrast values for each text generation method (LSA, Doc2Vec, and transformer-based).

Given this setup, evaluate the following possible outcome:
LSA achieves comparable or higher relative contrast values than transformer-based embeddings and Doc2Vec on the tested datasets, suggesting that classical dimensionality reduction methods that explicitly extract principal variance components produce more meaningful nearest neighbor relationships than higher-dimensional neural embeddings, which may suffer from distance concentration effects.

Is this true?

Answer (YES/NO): NO